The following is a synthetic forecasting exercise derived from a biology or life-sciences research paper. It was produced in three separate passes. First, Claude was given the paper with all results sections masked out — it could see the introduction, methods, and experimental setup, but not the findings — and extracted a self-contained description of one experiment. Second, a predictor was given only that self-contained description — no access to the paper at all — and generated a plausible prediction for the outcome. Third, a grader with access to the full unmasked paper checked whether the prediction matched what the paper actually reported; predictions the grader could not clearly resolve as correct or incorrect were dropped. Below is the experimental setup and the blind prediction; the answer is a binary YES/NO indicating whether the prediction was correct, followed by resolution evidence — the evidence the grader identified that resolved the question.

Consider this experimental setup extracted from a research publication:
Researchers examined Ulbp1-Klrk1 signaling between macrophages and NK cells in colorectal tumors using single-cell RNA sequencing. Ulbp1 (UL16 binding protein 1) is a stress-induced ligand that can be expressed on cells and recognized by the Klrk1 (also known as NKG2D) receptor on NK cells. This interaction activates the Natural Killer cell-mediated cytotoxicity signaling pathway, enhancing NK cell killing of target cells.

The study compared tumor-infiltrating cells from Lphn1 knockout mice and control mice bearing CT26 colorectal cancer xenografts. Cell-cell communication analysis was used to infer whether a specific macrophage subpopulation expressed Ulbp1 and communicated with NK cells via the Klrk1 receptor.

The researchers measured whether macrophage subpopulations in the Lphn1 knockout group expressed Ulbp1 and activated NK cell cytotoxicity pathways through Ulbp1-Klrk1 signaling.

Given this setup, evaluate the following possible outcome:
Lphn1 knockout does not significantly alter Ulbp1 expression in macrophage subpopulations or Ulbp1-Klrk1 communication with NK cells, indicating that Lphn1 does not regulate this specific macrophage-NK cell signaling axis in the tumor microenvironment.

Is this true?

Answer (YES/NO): NO